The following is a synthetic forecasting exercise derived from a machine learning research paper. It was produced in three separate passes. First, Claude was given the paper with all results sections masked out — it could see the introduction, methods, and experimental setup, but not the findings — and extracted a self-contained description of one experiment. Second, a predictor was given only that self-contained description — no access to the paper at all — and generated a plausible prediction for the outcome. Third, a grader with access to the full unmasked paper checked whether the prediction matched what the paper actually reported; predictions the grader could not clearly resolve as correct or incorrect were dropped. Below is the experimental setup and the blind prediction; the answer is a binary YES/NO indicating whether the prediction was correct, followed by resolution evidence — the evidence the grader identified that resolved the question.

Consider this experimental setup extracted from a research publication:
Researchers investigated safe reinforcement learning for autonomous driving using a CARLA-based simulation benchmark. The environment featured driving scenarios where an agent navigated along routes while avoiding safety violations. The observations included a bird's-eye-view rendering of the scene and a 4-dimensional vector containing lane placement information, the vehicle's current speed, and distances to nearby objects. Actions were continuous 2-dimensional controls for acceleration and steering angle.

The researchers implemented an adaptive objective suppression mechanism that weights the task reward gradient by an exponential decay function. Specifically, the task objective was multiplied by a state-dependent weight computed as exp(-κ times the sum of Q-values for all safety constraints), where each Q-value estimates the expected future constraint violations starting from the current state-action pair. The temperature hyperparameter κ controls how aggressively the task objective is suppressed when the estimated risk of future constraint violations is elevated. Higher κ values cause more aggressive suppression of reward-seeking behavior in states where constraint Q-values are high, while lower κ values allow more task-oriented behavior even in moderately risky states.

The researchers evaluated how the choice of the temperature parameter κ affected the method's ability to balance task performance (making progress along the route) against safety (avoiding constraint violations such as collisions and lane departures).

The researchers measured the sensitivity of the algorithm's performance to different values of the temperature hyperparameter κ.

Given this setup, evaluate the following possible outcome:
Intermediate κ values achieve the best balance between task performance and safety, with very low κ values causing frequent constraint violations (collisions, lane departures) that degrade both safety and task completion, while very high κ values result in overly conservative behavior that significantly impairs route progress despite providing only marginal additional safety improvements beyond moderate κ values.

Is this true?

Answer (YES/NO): NO